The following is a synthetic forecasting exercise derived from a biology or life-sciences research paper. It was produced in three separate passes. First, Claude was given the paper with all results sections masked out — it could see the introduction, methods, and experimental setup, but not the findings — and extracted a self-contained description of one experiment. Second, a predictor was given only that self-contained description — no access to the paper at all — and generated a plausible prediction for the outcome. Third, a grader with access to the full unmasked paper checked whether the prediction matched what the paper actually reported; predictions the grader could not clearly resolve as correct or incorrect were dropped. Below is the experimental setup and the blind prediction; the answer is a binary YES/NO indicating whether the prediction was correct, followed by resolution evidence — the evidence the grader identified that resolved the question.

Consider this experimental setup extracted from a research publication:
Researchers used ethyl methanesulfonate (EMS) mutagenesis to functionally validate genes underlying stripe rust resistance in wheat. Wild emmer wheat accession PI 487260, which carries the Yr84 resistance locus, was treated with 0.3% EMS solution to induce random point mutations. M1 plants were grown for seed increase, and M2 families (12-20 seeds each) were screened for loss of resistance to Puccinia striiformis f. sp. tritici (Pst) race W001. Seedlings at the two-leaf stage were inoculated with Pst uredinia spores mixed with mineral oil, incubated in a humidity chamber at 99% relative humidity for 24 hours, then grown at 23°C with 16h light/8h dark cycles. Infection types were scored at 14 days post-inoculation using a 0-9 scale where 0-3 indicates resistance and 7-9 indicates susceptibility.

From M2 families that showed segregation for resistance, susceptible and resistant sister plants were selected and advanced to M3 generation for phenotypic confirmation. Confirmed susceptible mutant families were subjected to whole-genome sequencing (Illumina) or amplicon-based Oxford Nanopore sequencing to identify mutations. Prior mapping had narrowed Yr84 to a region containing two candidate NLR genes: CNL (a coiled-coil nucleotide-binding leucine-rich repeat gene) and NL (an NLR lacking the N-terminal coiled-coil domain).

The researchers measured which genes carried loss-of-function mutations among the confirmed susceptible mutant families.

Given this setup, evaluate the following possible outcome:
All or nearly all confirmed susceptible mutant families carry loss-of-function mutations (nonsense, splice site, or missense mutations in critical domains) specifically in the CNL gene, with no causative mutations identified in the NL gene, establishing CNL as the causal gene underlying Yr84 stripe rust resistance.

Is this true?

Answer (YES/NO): NO